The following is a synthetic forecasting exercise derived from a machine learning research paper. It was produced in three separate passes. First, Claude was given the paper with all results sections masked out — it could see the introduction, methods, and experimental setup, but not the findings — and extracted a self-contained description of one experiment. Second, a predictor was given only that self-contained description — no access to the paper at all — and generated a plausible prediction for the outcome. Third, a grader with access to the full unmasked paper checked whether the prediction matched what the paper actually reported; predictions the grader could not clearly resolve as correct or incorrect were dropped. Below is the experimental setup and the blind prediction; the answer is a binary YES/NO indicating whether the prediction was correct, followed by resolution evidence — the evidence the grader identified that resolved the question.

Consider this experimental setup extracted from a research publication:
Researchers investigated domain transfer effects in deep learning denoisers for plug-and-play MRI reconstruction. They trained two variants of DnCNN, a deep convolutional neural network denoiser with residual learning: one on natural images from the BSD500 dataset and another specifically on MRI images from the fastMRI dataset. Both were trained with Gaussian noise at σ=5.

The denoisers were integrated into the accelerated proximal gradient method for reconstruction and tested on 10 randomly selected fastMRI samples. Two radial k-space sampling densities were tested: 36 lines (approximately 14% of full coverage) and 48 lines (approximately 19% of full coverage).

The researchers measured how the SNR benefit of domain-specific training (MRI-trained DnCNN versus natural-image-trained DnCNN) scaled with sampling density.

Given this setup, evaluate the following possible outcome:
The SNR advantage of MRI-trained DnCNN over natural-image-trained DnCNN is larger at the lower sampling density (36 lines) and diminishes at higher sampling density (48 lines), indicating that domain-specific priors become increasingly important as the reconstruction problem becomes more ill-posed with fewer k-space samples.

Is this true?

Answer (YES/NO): YES